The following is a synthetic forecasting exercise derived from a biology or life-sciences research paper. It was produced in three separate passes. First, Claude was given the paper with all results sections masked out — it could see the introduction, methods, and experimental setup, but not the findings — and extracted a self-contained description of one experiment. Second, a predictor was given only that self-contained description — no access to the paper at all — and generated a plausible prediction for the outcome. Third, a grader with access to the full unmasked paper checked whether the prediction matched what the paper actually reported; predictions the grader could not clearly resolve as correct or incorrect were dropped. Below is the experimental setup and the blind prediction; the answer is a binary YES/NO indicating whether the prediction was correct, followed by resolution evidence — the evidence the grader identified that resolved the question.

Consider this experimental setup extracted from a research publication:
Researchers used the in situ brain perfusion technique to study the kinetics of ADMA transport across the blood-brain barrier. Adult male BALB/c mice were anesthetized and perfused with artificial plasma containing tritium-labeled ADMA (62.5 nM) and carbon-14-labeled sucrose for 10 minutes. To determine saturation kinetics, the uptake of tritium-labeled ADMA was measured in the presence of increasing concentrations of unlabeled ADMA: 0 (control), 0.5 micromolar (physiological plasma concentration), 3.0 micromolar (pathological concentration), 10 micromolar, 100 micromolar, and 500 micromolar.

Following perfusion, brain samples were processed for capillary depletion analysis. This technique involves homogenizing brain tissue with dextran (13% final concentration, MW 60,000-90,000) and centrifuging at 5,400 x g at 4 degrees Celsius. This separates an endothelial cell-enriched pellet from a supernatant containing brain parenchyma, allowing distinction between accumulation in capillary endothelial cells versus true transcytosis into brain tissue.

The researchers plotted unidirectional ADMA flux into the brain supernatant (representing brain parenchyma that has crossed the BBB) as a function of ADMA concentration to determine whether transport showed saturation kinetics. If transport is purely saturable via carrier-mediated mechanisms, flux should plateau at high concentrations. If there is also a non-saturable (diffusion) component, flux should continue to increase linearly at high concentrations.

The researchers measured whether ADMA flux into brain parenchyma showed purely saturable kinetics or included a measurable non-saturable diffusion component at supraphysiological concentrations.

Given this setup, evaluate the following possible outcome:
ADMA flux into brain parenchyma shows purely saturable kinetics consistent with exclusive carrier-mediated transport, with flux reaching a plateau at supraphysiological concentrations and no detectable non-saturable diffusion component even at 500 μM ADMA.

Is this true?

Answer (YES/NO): NO